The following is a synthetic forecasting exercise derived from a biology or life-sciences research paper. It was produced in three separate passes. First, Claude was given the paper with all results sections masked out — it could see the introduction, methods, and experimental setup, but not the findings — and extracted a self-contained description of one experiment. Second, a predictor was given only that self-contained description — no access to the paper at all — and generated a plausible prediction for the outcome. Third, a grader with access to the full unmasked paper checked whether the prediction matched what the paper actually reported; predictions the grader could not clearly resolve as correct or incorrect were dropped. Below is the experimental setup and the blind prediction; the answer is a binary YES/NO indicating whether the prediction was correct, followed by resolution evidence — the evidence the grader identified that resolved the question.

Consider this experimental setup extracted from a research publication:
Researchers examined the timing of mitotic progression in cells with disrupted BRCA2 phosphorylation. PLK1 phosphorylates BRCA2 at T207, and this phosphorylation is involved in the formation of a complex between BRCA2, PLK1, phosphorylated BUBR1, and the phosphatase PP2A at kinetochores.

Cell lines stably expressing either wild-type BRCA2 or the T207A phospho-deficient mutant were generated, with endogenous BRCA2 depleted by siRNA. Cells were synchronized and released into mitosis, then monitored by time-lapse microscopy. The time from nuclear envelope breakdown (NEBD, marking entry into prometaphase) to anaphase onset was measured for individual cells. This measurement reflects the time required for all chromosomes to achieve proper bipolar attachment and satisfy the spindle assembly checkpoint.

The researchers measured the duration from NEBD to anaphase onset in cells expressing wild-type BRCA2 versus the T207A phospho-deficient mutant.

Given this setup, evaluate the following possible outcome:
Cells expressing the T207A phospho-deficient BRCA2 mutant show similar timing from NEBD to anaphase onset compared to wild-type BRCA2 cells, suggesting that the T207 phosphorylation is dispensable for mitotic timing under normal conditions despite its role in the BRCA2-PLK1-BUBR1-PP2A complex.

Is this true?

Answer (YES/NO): NO